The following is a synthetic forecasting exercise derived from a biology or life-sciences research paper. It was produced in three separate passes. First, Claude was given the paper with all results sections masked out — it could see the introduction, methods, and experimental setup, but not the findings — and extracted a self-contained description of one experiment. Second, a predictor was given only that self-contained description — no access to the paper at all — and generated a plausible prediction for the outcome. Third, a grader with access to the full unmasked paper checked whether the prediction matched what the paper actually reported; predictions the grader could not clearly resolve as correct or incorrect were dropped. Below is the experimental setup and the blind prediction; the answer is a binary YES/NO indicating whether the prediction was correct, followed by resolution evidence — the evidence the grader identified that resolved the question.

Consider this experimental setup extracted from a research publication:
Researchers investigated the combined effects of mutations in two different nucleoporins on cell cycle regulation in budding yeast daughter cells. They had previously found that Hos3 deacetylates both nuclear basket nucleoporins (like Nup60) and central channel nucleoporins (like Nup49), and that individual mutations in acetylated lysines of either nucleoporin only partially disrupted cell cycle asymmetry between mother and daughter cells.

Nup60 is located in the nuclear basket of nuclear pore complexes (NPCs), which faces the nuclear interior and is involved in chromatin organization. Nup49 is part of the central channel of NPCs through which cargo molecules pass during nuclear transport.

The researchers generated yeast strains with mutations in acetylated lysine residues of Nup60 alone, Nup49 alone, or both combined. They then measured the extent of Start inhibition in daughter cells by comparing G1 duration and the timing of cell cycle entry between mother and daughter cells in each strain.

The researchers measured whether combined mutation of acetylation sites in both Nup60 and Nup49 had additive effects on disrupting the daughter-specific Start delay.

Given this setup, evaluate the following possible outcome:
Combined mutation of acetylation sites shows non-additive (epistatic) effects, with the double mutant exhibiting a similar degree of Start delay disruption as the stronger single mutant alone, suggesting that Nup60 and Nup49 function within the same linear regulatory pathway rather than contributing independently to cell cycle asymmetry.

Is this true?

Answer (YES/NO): NO